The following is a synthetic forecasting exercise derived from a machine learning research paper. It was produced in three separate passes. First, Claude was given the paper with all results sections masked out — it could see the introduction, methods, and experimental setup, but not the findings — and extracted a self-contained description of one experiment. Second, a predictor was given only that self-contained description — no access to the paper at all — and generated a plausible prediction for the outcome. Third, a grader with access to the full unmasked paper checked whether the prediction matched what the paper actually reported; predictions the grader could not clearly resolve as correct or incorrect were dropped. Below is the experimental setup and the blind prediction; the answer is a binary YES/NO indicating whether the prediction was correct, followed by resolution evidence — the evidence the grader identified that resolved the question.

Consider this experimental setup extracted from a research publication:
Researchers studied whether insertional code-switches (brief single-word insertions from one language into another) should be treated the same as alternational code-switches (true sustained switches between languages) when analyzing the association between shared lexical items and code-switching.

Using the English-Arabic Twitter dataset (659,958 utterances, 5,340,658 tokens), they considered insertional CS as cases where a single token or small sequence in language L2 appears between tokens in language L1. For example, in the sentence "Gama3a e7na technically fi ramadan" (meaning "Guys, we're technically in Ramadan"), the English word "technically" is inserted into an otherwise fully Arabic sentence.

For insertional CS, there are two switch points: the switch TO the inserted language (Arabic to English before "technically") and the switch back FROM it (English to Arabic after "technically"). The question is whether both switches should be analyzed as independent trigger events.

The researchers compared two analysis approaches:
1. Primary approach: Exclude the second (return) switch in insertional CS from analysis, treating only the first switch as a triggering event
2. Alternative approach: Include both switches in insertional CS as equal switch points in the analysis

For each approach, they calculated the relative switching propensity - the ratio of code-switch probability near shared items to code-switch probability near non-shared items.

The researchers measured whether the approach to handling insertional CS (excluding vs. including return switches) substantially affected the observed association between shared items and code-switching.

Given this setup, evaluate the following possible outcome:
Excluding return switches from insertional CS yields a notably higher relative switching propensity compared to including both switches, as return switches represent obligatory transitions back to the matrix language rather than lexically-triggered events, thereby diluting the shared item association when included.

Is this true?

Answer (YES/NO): NO